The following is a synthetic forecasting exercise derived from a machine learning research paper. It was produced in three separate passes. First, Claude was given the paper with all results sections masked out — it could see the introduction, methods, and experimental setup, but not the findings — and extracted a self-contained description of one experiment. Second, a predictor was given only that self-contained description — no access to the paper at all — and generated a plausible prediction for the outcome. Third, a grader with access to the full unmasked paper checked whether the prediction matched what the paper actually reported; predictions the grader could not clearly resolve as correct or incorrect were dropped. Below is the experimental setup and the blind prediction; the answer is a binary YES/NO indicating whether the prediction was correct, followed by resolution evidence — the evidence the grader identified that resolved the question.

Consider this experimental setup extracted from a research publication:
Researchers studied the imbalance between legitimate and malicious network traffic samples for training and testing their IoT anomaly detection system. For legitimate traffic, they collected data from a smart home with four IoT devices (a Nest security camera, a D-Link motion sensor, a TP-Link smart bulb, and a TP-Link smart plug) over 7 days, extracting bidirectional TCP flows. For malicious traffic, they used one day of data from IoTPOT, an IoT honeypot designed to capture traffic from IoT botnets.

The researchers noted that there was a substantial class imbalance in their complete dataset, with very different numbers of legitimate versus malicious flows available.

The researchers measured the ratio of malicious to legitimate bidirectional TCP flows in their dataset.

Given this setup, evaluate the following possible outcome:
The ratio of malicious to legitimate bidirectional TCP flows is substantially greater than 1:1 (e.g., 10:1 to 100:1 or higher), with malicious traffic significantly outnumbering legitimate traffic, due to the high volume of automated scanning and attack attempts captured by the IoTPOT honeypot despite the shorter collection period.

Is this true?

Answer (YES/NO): YES